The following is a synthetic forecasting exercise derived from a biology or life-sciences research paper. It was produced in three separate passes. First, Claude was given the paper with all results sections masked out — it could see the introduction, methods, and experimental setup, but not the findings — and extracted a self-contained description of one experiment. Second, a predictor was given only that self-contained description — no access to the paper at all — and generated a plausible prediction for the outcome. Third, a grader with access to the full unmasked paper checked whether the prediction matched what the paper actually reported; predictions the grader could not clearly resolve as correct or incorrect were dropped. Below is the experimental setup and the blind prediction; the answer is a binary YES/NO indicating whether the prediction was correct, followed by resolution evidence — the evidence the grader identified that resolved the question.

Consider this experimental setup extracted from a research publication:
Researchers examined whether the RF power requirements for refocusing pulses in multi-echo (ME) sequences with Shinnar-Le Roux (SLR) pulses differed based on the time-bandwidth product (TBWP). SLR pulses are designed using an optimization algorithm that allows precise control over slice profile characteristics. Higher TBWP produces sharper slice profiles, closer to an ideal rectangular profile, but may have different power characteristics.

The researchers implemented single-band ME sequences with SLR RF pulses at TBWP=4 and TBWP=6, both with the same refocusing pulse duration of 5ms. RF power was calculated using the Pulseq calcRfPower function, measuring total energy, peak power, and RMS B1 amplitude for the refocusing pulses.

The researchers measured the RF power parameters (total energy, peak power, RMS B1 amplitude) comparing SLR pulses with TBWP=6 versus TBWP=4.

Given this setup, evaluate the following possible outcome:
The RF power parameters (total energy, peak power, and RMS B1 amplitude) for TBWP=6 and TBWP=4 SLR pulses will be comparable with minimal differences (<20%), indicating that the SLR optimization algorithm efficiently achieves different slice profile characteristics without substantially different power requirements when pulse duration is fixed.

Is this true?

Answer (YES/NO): NO